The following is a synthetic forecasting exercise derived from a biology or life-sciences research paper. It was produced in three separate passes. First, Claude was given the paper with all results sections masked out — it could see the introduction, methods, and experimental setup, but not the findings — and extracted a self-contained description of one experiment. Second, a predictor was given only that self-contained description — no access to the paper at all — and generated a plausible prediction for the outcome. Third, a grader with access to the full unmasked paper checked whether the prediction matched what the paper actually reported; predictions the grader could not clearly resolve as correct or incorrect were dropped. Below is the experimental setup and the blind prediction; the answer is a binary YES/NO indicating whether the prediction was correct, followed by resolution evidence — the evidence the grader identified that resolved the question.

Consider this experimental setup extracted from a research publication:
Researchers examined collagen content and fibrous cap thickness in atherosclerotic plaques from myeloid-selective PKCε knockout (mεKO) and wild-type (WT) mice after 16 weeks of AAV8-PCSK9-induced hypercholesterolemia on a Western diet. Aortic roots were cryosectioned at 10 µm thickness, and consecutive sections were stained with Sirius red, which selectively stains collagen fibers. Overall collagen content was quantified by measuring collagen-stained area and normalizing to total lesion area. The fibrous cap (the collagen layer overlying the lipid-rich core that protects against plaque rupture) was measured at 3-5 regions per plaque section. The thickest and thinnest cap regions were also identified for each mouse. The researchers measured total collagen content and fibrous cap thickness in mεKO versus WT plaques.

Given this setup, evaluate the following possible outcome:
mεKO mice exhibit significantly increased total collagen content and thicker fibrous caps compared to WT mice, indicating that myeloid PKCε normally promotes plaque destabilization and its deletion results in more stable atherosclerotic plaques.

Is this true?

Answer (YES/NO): NO